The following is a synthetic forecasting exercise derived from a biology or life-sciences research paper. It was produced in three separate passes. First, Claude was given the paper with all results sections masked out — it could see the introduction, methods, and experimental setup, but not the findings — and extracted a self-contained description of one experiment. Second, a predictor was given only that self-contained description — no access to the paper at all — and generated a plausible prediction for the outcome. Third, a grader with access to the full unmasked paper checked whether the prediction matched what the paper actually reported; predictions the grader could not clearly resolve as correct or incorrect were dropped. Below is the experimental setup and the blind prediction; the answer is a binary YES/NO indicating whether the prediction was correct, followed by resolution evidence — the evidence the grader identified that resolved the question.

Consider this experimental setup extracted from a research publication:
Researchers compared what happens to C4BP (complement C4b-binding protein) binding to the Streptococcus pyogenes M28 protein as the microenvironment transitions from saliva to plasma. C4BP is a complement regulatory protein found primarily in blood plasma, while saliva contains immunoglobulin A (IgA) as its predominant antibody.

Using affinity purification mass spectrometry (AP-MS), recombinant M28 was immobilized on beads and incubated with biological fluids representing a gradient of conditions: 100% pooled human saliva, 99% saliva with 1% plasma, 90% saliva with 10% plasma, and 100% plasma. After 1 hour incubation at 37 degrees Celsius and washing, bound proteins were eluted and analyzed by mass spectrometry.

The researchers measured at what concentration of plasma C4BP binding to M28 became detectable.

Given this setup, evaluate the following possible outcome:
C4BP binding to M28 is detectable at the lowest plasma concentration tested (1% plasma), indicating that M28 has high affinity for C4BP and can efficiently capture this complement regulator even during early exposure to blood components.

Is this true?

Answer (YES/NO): NO